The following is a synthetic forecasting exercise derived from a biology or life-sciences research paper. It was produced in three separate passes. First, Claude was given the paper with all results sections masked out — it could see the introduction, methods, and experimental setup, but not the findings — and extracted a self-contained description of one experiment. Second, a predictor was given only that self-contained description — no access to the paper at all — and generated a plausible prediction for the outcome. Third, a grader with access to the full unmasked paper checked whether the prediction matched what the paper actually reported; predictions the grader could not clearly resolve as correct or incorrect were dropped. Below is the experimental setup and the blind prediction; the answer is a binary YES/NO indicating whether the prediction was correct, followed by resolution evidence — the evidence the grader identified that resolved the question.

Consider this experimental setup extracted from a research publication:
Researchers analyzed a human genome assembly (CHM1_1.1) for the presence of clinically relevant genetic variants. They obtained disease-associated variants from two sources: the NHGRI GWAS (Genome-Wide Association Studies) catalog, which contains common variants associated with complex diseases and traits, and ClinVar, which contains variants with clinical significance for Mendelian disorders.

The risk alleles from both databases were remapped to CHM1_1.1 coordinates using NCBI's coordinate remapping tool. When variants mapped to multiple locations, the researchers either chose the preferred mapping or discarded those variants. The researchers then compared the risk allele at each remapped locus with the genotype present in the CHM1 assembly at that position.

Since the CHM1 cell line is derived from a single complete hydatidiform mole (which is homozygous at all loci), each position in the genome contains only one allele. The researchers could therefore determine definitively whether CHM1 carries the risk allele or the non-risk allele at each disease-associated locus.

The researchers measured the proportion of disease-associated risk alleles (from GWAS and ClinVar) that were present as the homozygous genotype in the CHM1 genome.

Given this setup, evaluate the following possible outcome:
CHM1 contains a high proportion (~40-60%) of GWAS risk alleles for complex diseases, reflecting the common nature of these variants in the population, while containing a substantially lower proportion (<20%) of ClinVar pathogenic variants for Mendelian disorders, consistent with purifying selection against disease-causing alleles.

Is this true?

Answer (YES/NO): NO